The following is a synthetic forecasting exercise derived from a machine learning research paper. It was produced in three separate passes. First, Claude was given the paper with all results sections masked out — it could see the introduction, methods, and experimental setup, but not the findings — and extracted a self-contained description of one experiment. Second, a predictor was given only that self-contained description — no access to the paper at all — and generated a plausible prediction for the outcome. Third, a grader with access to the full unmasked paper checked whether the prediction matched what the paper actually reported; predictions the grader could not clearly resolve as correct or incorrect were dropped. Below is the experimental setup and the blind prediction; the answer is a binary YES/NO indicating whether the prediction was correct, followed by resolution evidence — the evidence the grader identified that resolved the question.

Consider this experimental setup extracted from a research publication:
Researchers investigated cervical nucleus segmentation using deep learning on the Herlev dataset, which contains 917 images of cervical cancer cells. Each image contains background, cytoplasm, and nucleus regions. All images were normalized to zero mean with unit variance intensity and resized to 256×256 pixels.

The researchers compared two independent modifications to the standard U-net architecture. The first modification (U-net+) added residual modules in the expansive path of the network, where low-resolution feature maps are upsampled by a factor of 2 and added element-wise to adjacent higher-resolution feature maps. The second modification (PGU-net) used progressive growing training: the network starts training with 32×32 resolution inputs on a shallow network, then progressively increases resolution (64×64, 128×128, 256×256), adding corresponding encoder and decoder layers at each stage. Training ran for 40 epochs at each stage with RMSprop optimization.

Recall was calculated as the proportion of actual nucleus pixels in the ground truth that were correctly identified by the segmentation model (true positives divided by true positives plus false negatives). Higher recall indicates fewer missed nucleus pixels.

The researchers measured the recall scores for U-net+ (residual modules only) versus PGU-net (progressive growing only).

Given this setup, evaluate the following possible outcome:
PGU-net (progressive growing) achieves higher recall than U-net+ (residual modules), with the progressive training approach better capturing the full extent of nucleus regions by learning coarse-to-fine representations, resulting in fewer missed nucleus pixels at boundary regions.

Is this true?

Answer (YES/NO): NO